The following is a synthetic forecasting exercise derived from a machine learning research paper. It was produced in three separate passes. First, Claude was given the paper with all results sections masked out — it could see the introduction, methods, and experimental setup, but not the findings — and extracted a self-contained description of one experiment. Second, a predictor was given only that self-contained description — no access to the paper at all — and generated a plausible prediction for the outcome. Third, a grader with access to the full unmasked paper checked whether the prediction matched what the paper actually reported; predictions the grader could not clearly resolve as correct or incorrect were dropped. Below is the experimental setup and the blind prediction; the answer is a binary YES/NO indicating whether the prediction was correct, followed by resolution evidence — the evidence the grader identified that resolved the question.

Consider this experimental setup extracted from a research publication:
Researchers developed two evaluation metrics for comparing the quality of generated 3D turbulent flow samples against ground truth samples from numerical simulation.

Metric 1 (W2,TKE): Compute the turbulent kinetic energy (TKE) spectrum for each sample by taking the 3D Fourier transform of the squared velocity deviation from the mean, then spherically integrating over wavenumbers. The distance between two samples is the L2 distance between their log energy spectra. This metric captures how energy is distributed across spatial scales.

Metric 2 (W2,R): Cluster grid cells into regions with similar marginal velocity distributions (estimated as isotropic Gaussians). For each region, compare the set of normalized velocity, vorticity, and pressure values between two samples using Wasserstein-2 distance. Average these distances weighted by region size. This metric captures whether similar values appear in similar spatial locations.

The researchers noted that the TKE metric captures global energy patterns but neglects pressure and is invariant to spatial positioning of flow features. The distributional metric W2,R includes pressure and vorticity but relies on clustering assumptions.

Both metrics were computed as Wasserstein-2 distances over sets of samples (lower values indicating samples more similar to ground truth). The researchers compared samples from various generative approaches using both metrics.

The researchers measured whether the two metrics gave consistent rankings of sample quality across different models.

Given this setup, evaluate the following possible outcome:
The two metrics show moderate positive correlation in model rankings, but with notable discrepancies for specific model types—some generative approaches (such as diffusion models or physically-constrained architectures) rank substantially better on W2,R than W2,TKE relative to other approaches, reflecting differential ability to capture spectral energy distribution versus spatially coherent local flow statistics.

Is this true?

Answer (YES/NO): NO